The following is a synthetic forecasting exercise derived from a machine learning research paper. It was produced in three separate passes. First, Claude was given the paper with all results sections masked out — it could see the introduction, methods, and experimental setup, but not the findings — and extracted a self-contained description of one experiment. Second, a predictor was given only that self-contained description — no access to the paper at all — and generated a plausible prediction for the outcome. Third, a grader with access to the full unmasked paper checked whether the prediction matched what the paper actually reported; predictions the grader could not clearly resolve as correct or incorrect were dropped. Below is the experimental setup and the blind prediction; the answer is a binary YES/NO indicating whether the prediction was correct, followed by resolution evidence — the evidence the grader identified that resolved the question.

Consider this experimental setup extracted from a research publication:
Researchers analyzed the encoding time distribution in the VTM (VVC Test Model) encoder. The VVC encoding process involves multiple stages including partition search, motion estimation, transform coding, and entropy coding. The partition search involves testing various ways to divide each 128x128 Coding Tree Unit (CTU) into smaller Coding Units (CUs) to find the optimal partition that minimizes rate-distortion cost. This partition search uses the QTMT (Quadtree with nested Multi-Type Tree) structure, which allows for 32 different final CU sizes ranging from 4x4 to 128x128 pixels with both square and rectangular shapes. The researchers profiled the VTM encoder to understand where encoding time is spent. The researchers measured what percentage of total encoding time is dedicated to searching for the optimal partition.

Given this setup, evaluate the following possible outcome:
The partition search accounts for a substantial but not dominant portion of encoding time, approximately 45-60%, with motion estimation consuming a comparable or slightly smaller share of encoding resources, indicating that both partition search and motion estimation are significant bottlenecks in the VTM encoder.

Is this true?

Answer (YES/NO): NO